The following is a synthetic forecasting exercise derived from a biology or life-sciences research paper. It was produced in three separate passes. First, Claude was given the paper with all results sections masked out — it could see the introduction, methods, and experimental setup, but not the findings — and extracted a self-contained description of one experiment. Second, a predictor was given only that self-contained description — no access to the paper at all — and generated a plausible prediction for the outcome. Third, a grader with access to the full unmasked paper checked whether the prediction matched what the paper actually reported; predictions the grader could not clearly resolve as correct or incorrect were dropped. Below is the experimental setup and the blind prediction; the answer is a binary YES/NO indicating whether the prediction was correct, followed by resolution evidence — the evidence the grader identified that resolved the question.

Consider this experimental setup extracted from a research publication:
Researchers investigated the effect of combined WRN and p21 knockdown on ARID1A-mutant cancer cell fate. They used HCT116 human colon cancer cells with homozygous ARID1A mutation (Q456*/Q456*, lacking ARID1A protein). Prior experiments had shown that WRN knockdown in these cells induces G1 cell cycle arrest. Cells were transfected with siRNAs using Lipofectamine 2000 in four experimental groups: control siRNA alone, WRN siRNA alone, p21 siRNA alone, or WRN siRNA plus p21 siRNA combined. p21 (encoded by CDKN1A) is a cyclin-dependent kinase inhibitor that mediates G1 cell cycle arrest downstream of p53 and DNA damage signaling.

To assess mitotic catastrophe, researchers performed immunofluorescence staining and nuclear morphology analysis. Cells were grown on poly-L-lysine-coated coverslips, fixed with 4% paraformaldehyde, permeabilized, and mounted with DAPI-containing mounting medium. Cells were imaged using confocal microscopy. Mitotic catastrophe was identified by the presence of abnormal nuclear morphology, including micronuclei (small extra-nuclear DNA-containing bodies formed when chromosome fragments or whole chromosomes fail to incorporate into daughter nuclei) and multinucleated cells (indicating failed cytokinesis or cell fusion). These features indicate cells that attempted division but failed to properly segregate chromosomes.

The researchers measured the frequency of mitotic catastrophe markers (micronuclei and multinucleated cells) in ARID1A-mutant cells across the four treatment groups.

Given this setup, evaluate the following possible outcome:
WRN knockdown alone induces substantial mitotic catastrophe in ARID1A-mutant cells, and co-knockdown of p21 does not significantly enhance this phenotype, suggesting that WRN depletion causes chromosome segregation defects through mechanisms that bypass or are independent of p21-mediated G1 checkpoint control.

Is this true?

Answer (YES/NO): NO